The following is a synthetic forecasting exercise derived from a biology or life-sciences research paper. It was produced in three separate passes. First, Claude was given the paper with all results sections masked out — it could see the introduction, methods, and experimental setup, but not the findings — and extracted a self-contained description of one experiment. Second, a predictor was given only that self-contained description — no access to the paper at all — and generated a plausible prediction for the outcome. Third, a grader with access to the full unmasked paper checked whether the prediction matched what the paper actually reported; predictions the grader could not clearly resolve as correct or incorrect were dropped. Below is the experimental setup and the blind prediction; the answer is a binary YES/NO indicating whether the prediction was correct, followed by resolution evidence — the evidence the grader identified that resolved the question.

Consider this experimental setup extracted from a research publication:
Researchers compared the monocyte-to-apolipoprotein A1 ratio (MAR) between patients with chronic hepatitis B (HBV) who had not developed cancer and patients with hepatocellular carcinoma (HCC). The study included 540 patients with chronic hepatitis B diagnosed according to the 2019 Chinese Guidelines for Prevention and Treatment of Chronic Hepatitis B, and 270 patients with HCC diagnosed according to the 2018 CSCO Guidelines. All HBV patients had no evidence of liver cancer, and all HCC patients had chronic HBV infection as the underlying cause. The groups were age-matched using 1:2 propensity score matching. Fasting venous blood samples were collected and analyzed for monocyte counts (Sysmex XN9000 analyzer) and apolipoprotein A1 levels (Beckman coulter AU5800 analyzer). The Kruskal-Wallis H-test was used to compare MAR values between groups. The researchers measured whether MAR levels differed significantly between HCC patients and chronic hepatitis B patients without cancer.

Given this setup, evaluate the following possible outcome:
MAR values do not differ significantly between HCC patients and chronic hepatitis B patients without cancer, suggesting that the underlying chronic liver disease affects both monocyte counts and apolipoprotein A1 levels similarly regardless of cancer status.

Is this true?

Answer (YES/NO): NO